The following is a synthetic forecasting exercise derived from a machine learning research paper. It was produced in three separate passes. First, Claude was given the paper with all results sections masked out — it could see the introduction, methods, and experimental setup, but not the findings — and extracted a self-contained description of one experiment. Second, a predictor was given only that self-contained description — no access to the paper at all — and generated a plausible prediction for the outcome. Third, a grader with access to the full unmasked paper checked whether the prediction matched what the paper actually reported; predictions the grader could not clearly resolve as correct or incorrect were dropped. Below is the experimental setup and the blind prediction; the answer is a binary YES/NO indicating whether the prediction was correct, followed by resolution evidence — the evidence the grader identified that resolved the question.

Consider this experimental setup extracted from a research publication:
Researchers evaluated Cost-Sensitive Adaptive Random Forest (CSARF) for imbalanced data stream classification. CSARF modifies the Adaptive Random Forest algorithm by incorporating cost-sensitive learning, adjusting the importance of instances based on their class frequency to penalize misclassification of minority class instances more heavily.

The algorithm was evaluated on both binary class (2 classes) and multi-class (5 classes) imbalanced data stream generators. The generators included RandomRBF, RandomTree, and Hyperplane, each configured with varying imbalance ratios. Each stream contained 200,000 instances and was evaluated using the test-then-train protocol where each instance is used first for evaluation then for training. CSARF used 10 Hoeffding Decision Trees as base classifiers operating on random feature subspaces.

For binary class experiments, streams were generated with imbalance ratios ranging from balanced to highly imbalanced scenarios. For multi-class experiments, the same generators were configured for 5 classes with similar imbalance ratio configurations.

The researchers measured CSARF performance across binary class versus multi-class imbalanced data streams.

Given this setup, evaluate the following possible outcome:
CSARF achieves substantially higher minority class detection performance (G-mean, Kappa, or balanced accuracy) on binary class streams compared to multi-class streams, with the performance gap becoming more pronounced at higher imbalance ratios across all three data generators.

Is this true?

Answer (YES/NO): NO